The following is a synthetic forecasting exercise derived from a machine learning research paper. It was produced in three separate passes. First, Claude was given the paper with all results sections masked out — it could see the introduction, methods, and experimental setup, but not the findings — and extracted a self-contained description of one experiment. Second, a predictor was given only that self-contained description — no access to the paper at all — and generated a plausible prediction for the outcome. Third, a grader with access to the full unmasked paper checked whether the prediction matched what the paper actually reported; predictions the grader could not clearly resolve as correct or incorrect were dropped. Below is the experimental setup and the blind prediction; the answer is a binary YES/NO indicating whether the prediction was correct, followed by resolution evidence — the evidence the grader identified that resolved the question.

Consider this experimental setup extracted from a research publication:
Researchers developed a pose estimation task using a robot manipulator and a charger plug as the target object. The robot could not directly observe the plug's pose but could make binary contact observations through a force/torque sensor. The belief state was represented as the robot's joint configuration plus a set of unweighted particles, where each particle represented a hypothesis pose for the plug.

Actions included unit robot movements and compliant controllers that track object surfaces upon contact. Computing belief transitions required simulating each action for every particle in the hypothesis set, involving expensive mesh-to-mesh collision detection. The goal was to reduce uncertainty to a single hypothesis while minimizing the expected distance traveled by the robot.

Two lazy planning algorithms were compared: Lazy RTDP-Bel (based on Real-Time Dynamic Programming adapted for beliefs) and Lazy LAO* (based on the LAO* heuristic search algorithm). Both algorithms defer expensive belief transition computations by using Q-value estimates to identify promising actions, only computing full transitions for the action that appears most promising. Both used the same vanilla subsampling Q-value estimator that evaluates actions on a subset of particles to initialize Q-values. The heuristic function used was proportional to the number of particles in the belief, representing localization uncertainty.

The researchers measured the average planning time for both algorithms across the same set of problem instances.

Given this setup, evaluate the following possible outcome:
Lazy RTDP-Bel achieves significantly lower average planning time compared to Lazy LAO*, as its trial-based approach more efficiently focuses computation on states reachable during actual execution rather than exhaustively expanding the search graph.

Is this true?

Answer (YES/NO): NO